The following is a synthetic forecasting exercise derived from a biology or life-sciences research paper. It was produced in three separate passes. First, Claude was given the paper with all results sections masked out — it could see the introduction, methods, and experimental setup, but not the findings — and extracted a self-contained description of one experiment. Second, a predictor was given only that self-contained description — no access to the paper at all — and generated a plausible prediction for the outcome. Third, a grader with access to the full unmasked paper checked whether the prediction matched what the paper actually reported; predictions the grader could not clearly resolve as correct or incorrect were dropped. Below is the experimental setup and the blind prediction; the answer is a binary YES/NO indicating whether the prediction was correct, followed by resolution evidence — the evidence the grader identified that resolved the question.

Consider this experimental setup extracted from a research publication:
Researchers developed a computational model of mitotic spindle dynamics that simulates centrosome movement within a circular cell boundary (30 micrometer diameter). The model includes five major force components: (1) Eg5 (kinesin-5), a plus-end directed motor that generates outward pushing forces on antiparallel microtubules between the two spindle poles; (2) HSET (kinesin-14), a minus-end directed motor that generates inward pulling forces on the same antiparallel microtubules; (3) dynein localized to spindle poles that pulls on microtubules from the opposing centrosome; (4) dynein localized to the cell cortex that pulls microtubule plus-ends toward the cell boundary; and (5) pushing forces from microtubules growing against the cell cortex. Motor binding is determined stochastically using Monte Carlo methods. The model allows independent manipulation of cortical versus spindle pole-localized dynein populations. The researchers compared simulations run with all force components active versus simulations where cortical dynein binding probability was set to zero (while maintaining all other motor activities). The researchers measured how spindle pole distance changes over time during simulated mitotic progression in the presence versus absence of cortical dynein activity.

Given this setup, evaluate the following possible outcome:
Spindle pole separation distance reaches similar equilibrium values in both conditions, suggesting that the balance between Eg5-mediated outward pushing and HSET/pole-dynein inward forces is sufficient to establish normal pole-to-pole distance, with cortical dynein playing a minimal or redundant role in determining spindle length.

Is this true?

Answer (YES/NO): NO